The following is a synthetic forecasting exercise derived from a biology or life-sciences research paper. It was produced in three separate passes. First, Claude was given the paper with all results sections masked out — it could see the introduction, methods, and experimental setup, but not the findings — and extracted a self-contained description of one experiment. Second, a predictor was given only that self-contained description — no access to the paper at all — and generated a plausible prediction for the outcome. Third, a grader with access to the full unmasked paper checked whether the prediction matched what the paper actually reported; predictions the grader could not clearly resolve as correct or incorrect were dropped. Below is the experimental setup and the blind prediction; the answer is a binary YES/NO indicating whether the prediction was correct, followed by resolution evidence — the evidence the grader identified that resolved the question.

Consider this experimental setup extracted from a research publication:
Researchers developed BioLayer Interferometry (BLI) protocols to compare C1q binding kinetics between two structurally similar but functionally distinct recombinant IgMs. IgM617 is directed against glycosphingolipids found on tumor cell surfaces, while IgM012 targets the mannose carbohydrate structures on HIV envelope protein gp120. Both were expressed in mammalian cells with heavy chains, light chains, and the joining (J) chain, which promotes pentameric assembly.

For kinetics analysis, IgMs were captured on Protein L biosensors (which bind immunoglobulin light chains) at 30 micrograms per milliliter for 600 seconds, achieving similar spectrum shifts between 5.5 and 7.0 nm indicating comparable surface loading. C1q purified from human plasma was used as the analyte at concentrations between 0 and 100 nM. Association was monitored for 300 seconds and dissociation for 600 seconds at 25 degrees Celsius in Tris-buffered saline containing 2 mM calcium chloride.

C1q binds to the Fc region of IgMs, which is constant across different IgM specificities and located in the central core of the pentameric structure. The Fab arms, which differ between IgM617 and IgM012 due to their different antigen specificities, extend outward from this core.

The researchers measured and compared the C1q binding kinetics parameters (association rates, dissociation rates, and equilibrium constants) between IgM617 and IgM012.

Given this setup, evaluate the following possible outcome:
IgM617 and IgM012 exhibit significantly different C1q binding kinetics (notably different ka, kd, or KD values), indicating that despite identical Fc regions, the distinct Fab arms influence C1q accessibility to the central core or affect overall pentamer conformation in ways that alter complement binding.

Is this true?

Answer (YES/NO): NO